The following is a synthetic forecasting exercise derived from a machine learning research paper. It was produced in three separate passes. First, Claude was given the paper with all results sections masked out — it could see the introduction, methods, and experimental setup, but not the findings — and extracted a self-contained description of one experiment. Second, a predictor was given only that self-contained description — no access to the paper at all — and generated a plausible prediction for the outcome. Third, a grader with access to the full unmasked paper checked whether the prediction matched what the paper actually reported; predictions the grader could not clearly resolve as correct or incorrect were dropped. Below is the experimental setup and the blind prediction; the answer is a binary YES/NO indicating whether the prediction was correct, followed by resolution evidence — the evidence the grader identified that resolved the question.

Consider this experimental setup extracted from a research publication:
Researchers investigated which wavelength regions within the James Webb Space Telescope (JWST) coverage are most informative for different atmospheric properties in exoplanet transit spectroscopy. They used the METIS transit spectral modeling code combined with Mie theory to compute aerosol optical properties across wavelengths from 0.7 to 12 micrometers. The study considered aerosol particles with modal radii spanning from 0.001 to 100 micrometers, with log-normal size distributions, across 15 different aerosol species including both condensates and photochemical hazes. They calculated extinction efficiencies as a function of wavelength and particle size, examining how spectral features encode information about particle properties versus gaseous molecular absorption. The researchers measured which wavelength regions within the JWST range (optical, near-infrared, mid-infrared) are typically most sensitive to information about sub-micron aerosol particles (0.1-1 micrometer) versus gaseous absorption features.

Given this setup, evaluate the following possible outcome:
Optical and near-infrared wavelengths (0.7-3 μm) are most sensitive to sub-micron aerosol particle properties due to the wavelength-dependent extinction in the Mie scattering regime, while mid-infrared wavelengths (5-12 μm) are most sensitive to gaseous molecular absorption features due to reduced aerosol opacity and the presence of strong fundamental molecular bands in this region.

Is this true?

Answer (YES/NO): NO